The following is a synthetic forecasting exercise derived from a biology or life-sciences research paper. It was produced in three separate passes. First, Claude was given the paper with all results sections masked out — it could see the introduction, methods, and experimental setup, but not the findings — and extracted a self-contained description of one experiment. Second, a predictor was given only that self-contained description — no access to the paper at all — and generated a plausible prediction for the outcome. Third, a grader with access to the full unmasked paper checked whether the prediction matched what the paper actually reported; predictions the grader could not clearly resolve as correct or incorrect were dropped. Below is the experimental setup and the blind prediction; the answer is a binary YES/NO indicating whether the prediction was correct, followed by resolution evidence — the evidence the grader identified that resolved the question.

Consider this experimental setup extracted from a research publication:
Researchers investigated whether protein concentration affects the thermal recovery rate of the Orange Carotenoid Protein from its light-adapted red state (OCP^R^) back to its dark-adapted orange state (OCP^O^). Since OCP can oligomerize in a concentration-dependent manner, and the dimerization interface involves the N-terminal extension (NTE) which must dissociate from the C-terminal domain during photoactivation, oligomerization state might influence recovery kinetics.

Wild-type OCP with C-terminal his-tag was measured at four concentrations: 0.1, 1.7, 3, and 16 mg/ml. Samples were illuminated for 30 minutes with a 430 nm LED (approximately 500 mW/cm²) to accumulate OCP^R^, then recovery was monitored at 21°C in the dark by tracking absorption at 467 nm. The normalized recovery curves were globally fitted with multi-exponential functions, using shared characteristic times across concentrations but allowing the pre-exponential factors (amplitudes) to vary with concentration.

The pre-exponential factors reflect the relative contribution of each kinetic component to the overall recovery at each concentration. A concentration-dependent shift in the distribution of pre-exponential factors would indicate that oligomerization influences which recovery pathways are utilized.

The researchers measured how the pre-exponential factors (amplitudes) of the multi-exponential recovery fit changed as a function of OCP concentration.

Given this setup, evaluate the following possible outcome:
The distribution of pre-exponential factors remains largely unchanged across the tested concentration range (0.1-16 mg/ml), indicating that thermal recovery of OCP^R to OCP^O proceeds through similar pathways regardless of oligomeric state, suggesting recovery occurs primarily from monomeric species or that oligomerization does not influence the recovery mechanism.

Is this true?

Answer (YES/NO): NO